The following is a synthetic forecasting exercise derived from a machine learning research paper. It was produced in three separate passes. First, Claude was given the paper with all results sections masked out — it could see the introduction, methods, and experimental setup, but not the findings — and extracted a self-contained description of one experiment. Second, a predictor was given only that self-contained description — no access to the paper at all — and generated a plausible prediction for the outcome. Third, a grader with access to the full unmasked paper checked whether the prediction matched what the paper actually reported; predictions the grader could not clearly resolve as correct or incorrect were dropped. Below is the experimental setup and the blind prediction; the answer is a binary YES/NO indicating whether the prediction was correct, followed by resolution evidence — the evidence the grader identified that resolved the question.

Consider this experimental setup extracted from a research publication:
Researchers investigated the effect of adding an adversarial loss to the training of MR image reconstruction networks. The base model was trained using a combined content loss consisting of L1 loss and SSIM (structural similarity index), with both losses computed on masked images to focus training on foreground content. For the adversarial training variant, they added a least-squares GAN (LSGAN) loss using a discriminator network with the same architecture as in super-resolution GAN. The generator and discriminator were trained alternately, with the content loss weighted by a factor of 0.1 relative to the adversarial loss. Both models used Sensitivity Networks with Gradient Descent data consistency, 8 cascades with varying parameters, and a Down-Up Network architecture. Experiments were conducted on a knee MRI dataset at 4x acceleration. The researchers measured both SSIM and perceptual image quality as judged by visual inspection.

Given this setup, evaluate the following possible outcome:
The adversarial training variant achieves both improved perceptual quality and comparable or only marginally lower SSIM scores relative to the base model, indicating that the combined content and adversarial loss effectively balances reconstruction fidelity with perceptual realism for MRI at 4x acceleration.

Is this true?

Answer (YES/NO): NO